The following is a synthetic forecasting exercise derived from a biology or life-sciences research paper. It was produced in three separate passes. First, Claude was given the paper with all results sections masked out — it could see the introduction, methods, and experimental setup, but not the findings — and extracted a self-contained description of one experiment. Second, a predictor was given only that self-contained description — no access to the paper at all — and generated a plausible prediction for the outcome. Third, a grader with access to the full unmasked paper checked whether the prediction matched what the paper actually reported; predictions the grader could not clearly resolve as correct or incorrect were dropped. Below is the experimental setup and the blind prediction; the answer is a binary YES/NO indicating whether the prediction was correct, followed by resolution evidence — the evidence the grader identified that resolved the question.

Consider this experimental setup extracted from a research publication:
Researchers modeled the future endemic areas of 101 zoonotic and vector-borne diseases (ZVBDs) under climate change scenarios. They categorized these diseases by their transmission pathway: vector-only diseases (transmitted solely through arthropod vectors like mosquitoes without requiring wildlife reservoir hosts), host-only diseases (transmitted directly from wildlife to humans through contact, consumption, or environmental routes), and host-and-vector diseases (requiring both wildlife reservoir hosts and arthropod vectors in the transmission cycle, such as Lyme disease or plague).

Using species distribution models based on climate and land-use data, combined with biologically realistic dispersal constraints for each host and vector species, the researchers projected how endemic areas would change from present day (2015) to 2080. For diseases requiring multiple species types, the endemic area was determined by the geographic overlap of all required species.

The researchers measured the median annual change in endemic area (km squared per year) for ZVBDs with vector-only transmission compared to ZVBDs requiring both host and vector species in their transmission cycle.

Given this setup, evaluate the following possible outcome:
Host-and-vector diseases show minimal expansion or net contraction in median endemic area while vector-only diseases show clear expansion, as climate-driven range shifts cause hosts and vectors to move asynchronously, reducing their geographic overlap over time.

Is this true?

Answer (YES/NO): YES